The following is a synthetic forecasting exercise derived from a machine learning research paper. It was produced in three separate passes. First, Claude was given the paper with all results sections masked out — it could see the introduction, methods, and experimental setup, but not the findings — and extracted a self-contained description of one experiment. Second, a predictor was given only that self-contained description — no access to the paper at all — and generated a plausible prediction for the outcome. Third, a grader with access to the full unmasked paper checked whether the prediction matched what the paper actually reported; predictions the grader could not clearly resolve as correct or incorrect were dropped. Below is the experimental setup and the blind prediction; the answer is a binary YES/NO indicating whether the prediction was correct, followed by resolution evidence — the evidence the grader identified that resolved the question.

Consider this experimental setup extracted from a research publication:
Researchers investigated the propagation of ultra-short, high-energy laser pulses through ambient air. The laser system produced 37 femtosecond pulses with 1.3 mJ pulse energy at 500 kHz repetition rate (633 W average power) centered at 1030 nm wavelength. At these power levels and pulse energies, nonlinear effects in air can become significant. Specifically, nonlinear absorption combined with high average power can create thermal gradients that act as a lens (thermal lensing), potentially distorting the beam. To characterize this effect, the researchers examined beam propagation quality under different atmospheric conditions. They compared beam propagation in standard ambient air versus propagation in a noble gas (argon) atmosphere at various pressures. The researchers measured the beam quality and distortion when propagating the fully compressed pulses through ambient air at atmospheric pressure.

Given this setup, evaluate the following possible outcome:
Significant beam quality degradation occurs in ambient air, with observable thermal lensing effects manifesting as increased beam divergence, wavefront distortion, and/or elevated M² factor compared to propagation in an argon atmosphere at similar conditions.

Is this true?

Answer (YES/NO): YES